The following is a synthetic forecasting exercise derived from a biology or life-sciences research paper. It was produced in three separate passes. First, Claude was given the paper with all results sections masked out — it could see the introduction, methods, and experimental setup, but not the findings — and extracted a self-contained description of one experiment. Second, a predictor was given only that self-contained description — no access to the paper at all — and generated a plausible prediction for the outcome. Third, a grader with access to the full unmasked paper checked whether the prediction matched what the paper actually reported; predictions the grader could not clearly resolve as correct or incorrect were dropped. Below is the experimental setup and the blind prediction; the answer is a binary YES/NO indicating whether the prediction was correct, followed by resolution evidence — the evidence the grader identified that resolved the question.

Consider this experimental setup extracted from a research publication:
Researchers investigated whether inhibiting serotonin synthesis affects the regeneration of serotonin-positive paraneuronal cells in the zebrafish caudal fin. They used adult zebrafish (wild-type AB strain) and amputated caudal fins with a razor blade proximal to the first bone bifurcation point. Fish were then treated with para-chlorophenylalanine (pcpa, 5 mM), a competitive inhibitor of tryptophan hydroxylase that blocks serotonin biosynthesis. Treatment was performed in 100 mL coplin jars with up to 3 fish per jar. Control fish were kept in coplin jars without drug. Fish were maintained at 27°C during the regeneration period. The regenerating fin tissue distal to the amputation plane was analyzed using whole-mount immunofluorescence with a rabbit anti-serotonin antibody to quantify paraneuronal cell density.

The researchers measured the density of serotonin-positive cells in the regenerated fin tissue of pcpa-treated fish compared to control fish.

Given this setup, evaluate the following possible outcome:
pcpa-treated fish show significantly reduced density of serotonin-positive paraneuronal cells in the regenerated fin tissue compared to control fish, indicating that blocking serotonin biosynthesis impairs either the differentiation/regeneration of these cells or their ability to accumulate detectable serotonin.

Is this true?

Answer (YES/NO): YES